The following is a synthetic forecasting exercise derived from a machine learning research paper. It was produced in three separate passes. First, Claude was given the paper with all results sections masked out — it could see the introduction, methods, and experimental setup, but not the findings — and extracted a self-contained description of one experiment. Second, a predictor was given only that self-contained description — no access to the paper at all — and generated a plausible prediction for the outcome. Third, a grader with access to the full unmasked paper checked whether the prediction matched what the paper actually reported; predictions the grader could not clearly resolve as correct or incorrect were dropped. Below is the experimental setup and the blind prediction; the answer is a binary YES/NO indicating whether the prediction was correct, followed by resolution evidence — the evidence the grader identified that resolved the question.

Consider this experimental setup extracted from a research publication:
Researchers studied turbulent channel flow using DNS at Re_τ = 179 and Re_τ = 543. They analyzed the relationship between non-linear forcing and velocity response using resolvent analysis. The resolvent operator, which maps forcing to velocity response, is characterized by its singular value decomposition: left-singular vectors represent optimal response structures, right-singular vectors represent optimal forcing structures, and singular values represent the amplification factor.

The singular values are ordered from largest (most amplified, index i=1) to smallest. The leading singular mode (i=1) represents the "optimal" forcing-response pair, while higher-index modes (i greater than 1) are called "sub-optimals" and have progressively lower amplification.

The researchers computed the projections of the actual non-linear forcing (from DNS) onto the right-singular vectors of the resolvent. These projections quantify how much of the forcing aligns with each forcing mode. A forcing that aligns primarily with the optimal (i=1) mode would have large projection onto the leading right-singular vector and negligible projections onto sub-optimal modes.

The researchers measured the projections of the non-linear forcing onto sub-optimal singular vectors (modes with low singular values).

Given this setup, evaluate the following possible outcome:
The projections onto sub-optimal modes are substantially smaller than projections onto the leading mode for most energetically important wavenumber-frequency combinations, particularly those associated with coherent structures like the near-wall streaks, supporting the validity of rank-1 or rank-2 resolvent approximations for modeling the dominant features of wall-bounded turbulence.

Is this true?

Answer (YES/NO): NO